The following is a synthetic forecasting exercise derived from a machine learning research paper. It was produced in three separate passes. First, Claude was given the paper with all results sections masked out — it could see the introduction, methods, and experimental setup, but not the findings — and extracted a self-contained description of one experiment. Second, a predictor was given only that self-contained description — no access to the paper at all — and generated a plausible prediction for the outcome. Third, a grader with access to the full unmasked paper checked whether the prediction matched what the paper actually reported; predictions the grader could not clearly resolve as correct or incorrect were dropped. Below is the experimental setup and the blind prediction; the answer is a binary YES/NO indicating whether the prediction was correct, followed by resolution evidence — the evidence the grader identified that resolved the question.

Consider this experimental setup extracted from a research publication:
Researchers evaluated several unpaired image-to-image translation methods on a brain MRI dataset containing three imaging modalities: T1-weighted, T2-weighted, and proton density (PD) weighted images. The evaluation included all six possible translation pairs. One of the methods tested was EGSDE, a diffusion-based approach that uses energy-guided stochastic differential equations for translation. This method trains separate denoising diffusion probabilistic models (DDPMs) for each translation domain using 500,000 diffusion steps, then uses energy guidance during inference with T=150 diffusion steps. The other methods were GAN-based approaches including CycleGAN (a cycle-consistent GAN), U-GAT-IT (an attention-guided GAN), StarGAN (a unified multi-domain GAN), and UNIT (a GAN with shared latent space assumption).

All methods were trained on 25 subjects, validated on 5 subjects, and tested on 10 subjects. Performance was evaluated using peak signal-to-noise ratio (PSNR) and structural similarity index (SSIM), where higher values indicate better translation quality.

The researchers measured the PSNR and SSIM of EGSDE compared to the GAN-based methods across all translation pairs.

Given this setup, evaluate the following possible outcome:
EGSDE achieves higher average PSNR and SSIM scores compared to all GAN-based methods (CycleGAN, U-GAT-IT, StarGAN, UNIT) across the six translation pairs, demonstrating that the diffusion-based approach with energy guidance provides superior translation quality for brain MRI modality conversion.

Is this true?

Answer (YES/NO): NO